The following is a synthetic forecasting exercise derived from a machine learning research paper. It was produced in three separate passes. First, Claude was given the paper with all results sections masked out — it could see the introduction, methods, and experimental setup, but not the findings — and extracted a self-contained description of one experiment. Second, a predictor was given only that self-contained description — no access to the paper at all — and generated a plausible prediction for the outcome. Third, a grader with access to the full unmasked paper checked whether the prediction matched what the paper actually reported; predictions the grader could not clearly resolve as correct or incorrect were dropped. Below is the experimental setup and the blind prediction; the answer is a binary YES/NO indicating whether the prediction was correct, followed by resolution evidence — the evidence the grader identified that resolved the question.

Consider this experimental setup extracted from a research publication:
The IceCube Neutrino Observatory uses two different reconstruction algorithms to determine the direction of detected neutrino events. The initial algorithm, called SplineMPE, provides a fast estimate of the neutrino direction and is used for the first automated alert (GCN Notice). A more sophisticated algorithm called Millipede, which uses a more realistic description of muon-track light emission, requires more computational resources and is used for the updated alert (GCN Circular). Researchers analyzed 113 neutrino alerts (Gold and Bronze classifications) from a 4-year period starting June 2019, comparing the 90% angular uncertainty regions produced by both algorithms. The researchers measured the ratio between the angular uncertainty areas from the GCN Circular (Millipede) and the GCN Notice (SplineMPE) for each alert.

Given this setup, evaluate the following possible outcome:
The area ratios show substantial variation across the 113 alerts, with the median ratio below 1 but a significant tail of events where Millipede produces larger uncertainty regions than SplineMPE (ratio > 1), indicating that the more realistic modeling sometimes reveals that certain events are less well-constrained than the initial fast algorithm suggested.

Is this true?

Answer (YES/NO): NO